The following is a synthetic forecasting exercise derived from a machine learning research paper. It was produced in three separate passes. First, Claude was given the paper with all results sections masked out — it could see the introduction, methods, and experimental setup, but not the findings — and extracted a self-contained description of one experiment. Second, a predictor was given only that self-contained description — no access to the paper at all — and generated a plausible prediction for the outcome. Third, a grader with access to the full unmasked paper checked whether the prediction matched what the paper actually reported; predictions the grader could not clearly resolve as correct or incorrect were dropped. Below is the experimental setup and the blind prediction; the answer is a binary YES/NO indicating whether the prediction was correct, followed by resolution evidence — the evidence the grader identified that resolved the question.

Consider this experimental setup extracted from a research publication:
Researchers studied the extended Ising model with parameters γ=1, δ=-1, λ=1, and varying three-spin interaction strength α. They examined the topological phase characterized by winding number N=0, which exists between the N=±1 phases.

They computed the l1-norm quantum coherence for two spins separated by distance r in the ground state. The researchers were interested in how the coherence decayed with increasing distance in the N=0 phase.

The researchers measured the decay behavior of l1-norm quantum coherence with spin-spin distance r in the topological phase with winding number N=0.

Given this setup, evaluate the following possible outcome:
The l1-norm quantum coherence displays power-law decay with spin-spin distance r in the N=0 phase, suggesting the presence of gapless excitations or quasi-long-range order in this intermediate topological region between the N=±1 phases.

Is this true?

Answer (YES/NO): NO